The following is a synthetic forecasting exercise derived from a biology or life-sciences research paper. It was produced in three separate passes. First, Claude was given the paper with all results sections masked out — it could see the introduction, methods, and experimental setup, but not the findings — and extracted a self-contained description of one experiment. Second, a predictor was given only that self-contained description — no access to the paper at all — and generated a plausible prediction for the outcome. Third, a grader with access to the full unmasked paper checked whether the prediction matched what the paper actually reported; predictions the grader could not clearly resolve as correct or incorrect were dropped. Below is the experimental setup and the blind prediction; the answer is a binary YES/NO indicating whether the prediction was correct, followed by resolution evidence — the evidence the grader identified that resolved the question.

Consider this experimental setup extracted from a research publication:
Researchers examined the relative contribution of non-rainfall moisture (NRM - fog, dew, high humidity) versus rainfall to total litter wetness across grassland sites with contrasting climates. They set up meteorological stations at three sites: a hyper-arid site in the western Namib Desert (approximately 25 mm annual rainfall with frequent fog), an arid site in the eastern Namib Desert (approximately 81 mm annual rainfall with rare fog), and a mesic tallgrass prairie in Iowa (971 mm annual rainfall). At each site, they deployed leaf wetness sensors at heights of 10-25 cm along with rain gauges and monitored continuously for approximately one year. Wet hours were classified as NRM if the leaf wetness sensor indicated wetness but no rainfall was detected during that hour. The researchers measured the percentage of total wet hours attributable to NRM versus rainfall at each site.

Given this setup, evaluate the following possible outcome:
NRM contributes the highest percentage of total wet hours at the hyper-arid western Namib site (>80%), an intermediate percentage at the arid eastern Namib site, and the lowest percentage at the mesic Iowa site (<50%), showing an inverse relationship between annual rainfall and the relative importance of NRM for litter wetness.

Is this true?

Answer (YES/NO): NO